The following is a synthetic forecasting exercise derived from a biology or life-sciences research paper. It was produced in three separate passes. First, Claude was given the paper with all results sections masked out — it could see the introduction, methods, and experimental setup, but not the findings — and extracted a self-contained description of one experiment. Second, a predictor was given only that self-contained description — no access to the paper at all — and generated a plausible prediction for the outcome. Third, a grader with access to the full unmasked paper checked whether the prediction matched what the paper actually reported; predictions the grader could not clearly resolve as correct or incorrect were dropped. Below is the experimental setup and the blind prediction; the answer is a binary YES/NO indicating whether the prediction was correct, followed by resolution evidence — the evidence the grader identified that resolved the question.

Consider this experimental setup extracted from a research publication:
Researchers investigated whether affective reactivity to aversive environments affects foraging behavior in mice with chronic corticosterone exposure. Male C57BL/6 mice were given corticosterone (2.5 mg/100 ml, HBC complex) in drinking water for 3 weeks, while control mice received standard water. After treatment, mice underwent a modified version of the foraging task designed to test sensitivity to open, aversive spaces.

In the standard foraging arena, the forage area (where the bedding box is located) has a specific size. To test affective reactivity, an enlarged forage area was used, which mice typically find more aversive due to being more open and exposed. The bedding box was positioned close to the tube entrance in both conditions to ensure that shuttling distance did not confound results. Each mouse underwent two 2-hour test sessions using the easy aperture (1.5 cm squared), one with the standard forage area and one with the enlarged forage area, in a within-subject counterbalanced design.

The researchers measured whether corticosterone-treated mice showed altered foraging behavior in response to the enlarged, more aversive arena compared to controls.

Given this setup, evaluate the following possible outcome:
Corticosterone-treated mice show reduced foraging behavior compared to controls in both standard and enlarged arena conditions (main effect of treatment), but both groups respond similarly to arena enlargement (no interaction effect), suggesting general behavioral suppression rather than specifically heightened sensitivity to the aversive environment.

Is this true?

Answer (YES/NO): NO